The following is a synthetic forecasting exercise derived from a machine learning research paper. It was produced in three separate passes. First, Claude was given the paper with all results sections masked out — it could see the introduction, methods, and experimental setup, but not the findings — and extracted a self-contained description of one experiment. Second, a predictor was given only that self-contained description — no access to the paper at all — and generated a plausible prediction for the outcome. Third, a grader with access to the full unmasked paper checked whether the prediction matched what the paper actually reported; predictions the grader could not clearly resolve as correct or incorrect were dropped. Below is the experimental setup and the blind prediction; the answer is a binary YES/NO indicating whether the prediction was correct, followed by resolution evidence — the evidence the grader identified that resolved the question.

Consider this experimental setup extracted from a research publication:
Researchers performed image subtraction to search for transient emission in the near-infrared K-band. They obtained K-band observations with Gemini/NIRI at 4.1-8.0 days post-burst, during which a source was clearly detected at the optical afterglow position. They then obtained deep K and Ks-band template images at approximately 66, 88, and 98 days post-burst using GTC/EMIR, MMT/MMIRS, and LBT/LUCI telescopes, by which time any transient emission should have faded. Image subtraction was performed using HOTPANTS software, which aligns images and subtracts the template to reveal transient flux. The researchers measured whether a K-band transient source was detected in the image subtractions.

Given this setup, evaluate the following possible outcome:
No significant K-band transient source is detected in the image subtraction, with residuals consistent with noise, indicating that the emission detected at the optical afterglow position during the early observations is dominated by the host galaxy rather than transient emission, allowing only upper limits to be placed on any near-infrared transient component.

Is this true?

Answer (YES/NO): NO